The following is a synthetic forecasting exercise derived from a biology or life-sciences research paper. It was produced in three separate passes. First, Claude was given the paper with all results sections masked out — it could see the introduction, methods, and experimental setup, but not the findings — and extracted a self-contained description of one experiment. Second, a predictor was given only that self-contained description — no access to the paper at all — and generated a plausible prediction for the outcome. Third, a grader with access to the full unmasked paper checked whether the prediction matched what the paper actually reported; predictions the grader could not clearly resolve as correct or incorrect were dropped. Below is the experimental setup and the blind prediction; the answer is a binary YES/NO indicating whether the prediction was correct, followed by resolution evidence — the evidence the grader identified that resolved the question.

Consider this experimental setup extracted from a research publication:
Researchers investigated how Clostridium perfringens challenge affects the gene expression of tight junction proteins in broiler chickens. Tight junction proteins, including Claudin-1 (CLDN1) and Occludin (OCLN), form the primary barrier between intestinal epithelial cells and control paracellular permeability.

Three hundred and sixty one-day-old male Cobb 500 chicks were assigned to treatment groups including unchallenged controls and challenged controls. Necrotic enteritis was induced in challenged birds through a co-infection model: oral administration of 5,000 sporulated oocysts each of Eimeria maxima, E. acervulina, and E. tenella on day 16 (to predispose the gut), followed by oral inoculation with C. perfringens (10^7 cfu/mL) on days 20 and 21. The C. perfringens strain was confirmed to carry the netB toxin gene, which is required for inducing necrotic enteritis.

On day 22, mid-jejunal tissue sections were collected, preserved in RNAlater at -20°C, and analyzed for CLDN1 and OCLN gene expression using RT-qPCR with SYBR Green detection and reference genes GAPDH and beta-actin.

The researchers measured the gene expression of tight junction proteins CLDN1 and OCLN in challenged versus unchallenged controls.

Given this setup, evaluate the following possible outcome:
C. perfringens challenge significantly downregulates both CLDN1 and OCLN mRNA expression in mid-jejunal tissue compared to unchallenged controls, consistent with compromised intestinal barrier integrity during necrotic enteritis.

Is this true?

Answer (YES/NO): YES